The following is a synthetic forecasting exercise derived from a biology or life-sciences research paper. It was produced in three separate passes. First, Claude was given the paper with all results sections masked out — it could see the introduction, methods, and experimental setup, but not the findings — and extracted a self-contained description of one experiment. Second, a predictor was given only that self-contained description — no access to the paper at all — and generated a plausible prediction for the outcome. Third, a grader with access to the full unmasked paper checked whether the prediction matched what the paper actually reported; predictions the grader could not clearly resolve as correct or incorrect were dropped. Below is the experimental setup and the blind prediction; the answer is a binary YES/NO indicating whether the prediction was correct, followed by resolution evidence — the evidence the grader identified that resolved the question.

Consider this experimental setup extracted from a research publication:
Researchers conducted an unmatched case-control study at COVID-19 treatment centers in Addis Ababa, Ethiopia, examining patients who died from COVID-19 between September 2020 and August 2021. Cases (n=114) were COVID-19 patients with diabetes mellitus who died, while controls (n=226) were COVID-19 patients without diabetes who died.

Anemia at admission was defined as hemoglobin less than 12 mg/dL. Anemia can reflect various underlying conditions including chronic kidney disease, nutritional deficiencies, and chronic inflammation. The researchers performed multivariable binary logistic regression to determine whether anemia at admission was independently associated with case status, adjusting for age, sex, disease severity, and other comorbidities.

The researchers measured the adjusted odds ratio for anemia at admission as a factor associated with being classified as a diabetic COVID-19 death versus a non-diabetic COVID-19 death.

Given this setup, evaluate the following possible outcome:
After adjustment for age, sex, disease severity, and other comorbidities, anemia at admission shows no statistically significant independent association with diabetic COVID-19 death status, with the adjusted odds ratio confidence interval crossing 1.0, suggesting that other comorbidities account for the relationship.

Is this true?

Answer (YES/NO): NO